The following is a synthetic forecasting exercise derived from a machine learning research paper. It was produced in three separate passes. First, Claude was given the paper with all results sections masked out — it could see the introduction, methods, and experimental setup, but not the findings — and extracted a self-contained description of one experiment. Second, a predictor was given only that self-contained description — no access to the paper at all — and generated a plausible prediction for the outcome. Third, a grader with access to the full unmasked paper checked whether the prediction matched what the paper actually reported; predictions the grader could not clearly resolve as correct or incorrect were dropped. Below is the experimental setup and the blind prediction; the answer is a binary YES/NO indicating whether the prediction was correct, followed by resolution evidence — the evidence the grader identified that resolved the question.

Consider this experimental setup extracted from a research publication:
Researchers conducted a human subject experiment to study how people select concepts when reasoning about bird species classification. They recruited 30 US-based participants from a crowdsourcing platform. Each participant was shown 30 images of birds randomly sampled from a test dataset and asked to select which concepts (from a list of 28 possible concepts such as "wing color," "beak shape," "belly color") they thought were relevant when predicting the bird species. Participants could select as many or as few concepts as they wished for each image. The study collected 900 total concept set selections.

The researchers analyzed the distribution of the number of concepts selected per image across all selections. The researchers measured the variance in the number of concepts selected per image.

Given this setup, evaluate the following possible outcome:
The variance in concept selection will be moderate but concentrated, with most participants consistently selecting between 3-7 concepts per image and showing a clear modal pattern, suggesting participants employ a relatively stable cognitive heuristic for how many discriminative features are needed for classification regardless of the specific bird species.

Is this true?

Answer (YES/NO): NO